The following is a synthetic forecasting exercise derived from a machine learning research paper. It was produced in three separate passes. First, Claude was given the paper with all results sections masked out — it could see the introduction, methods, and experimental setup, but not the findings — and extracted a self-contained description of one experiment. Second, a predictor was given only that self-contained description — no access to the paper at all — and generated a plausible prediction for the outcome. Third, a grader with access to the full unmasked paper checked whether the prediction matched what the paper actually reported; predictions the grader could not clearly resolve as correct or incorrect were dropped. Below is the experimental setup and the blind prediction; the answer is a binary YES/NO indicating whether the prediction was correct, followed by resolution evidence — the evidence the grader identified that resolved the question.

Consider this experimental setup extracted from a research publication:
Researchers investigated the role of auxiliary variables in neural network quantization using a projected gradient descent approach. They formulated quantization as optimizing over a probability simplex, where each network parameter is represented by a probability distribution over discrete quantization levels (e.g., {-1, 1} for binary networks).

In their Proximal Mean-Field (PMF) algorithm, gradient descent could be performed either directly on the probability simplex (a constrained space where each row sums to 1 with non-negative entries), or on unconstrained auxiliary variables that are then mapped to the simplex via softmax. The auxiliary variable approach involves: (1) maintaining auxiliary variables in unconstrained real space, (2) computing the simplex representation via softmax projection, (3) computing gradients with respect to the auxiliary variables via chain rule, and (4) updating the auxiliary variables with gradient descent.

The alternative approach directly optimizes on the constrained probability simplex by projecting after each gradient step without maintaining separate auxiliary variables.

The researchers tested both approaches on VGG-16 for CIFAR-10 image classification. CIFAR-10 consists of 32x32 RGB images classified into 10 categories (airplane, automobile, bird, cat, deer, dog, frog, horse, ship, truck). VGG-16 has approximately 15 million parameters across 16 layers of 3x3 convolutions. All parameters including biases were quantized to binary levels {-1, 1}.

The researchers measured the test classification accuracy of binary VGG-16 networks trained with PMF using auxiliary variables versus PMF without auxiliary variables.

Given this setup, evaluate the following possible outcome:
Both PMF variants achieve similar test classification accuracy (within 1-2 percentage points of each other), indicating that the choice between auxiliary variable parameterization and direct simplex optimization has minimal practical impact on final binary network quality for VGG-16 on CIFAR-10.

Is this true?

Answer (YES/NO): NO